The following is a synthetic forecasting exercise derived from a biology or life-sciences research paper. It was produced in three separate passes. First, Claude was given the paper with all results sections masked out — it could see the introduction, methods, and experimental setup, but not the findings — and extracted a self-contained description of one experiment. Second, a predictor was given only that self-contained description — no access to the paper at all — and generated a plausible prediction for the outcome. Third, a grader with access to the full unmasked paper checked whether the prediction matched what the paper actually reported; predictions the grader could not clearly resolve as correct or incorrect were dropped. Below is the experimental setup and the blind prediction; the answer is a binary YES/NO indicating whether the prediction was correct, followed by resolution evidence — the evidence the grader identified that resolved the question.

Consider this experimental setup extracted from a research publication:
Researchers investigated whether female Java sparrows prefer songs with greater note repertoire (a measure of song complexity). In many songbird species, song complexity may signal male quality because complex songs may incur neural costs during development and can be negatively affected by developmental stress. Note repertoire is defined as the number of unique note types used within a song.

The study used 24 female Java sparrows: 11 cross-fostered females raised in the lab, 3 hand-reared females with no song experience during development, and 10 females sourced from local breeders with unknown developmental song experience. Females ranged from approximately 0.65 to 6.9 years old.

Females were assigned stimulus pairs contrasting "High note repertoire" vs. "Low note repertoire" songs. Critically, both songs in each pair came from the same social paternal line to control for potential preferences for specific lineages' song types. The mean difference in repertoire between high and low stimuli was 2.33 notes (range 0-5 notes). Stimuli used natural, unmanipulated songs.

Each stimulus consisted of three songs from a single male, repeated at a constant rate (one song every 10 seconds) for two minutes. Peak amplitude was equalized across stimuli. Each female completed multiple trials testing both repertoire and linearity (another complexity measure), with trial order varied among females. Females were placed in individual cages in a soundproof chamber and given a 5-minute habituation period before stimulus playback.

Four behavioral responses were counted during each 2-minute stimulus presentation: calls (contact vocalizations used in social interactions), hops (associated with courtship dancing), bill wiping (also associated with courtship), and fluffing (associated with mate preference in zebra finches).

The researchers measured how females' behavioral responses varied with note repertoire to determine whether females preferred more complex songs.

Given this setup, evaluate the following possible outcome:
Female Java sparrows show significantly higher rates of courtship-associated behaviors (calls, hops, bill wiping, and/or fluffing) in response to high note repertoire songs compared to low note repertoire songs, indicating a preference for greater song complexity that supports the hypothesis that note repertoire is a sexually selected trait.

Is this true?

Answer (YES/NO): YES